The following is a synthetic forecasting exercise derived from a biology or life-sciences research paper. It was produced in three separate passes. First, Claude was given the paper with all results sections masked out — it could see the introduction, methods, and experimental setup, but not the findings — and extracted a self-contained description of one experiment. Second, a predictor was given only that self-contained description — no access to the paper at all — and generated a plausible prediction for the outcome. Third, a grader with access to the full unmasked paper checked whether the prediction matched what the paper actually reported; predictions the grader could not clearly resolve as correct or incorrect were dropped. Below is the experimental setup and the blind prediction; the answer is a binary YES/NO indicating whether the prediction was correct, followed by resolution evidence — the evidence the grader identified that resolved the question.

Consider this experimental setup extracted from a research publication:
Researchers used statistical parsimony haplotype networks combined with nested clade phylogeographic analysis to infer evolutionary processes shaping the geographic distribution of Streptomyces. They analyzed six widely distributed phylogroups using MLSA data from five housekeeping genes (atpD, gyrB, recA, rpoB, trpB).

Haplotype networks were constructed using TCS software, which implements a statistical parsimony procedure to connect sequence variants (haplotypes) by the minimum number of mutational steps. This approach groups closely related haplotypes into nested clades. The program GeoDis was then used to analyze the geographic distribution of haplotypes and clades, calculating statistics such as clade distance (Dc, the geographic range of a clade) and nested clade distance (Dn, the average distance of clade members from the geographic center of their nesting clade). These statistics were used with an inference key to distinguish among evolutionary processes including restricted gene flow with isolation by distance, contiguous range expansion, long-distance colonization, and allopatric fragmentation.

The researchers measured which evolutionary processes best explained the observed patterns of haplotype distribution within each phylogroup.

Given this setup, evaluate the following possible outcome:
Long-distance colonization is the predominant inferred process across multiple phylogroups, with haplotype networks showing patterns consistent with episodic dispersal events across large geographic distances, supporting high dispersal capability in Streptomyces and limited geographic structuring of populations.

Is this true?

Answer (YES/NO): NO